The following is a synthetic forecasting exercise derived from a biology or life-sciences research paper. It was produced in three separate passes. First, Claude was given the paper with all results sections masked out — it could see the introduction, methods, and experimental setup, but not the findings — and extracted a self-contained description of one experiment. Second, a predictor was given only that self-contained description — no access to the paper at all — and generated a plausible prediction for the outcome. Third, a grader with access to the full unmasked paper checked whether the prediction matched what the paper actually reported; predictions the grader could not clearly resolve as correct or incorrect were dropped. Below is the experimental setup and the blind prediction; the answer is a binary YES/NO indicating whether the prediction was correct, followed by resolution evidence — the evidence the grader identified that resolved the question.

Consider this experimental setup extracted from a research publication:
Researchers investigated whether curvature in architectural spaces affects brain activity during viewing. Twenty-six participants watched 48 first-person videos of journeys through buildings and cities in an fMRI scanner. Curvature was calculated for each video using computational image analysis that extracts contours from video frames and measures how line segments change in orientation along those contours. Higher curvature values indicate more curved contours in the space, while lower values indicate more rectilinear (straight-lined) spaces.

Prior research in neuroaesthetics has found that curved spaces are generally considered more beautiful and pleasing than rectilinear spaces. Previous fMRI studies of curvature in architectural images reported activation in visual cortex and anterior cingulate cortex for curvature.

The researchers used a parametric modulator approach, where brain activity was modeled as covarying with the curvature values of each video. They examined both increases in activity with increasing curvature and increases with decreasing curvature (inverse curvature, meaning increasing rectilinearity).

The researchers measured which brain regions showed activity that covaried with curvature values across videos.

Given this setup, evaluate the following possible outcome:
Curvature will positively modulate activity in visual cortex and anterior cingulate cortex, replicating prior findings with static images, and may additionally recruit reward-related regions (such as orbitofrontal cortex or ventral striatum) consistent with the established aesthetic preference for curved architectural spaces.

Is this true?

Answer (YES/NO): NO